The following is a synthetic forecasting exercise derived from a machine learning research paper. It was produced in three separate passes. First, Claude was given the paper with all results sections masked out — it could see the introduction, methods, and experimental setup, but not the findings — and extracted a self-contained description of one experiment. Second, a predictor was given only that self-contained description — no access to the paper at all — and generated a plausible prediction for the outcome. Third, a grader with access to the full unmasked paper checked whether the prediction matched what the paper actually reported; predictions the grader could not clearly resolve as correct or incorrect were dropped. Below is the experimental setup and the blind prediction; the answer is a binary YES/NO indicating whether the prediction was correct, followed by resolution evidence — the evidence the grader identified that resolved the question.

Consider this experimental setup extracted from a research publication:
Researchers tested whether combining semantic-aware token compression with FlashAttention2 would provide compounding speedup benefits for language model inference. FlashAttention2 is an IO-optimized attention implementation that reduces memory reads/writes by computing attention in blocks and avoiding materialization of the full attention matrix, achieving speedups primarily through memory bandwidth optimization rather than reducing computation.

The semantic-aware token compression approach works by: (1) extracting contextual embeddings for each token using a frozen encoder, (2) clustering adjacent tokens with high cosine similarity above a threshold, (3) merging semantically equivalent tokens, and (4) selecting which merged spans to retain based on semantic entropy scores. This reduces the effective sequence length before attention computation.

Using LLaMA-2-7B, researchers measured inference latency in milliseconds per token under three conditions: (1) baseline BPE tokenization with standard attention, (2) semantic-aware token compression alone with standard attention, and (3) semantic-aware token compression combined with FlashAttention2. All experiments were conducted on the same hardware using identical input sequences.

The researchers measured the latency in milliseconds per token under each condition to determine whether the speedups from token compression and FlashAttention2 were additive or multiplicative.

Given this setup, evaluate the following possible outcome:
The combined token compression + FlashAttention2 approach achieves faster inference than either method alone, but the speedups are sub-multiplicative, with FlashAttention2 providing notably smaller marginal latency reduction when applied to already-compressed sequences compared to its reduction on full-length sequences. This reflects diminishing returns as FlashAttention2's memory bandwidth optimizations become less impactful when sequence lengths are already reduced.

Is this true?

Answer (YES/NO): YES